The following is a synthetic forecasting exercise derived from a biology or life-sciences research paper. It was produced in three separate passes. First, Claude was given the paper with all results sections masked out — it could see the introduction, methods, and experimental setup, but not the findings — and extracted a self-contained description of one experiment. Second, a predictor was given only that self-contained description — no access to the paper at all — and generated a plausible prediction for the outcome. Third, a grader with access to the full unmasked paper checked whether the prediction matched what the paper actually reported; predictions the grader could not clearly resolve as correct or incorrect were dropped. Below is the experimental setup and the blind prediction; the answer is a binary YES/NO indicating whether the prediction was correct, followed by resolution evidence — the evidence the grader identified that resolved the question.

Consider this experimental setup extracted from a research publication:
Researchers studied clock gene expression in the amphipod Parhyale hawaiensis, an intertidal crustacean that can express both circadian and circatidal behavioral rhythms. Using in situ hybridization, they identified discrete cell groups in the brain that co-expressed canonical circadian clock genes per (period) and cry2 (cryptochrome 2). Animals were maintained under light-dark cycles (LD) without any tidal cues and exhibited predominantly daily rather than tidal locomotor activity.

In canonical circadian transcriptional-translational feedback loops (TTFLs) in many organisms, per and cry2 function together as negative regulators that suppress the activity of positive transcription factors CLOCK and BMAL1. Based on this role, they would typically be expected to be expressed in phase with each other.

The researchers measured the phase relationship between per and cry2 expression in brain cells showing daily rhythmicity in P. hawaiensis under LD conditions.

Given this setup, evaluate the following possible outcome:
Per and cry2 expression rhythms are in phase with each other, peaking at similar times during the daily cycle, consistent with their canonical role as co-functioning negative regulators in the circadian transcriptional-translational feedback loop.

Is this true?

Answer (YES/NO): NO